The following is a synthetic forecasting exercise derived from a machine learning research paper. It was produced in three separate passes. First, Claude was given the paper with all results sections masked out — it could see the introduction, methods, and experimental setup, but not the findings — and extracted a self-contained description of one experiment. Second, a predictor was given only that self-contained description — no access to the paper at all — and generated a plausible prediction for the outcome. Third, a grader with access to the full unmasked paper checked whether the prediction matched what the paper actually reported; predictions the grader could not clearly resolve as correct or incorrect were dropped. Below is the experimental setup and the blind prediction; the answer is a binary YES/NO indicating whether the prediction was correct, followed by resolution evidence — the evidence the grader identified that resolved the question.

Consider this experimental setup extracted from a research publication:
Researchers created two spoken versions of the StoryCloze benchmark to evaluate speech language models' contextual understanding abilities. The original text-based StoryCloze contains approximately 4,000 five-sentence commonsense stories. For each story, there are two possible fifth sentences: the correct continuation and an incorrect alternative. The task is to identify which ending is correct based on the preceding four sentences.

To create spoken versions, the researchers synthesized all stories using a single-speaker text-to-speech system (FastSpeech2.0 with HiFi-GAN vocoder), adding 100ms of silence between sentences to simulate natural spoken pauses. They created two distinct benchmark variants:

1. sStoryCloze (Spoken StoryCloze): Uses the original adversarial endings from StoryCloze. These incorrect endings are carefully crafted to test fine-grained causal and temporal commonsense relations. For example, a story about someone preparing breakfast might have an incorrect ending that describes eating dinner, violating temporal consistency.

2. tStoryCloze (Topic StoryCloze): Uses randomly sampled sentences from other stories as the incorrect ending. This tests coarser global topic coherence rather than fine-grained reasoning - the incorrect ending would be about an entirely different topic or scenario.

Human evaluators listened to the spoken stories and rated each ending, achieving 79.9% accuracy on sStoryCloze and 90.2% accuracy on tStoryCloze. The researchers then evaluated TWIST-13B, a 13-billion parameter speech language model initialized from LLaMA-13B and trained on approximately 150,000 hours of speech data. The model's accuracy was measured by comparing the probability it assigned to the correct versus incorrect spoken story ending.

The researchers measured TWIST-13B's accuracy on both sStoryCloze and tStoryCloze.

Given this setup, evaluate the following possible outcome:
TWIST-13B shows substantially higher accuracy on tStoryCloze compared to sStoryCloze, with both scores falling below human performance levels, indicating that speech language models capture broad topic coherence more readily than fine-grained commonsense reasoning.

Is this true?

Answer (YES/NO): YES